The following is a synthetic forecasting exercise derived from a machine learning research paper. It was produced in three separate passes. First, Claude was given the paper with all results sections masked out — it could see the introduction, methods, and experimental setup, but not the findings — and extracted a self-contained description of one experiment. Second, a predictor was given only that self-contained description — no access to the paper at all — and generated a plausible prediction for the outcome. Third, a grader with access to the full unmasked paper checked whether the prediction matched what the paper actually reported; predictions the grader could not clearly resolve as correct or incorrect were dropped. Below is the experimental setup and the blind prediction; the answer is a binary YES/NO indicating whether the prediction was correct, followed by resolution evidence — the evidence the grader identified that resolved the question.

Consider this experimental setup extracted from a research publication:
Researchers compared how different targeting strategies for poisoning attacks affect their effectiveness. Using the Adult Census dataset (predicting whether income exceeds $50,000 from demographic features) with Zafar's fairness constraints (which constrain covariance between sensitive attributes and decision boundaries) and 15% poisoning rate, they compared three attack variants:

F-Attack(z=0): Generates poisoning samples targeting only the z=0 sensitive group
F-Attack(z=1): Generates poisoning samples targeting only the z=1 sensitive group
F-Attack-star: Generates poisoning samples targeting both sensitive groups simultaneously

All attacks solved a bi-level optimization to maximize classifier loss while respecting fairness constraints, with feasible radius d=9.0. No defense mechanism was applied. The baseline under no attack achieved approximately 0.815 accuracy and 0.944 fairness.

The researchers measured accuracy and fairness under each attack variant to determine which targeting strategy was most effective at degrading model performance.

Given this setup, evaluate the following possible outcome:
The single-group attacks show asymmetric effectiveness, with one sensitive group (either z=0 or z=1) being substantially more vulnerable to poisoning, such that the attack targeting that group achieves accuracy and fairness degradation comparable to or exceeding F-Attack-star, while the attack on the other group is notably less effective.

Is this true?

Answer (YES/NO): NO